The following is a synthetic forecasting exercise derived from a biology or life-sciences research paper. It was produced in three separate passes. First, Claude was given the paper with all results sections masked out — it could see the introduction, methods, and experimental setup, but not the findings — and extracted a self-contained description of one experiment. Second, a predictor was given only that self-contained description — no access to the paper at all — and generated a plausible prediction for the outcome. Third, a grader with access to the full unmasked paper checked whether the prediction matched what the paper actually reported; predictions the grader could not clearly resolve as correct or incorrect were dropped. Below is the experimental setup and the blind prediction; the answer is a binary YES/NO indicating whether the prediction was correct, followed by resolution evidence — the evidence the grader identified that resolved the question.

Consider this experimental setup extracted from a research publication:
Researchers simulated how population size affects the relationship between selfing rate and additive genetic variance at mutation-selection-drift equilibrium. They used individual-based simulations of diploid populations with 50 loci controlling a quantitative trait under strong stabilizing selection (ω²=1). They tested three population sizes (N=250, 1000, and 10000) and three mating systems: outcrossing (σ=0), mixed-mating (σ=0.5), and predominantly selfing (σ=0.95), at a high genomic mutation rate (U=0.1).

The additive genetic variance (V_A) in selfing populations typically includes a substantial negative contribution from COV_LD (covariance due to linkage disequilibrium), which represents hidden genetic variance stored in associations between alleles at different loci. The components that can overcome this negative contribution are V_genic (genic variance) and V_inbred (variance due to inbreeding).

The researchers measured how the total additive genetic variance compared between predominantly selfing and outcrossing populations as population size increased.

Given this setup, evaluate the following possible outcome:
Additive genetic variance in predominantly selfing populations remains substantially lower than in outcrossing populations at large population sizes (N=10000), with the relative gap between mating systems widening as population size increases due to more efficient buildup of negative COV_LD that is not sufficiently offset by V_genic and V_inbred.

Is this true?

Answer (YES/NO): NO